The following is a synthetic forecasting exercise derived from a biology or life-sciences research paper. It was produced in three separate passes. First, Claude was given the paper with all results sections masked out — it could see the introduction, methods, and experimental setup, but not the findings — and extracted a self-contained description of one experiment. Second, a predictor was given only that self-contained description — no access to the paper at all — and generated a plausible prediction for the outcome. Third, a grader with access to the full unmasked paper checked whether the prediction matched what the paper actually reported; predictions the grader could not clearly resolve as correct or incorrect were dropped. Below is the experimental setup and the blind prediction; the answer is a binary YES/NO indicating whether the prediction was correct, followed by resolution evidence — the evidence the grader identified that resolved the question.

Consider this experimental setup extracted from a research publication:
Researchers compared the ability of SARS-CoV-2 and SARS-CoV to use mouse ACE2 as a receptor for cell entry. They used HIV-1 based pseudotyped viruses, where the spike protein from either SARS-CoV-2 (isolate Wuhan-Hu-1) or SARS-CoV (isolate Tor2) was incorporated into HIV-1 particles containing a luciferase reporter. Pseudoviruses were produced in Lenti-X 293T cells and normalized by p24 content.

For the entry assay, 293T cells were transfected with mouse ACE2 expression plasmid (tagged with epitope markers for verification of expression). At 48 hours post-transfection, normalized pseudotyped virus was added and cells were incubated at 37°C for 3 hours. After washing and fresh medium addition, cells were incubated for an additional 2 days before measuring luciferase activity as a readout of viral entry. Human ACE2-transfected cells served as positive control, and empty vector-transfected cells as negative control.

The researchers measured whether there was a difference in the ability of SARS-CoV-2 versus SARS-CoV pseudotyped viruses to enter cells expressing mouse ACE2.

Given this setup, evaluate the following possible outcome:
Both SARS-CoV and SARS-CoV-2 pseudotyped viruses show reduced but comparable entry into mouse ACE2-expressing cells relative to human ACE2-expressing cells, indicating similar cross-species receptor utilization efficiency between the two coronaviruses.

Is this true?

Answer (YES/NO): NO